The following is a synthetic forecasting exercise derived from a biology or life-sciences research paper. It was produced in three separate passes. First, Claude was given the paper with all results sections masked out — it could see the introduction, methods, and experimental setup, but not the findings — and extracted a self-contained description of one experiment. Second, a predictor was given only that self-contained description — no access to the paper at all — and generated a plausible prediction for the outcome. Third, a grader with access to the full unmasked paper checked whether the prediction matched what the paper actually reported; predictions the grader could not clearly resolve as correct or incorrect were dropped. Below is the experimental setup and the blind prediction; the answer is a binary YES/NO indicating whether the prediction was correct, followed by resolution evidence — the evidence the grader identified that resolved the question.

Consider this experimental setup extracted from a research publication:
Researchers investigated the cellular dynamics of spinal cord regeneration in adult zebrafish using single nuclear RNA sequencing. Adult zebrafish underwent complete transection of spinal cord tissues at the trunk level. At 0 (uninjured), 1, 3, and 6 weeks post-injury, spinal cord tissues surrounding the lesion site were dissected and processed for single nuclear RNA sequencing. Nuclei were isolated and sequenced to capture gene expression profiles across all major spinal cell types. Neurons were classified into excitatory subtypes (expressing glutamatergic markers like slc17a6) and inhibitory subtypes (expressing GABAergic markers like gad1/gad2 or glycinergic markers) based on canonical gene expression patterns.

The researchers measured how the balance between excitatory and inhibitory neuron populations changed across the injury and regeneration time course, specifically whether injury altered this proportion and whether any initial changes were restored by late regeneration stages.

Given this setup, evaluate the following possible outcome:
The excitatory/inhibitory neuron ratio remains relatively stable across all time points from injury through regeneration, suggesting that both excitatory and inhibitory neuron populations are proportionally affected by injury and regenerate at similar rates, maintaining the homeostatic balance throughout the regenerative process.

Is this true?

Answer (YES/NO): NO